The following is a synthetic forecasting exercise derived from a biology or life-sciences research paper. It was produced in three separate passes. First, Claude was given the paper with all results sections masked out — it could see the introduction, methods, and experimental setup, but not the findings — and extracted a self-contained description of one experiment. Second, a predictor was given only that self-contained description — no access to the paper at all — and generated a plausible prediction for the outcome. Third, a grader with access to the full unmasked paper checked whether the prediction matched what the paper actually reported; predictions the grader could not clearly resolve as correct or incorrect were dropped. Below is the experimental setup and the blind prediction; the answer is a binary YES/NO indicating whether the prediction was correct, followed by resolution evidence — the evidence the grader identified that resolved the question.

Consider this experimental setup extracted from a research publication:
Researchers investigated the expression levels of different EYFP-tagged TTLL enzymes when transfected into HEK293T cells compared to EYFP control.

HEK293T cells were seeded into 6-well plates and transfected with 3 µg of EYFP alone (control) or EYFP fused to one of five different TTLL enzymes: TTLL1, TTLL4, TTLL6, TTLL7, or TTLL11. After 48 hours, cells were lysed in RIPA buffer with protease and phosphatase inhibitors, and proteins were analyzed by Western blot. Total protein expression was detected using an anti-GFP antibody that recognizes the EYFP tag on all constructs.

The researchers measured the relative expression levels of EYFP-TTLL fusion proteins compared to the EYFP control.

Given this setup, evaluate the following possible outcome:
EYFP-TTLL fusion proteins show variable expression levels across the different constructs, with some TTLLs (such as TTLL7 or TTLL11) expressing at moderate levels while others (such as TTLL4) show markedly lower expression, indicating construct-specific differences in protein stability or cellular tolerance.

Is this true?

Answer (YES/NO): YES